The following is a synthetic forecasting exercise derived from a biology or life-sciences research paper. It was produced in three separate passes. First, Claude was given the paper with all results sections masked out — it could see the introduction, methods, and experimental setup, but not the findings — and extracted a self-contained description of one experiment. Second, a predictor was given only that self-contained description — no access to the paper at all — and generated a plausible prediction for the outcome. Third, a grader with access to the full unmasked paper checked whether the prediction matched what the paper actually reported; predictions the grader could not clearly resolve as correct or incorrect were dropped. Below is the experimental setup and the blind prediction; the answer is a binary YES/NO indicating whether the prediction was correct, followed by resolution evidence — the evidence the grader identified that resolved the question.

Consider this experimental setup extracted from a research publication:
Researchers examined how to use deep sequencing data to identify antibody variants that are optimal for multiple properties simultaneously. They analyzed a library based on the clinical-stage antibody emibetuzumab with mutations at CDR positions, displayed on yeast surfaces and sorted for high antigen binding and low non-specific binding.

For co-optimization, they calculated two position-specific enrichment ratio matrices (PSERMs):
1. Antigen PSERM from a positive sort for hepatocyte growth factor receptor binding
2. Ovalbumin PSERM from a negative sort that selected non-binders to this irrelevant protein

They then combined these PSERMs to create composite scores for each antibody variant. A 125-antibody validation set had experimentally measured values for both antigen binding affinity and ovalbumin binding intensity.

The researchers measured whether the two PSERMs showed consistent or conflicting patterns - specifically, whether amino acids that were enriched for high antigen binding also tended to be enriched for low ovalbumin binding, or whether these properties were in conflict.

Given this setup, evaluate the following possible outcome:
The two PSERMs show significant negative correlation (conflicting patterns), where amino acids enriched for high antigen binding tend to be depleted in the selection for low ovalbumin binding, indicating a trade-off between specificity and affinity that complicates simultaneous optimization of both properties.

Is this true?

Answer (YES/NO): NO